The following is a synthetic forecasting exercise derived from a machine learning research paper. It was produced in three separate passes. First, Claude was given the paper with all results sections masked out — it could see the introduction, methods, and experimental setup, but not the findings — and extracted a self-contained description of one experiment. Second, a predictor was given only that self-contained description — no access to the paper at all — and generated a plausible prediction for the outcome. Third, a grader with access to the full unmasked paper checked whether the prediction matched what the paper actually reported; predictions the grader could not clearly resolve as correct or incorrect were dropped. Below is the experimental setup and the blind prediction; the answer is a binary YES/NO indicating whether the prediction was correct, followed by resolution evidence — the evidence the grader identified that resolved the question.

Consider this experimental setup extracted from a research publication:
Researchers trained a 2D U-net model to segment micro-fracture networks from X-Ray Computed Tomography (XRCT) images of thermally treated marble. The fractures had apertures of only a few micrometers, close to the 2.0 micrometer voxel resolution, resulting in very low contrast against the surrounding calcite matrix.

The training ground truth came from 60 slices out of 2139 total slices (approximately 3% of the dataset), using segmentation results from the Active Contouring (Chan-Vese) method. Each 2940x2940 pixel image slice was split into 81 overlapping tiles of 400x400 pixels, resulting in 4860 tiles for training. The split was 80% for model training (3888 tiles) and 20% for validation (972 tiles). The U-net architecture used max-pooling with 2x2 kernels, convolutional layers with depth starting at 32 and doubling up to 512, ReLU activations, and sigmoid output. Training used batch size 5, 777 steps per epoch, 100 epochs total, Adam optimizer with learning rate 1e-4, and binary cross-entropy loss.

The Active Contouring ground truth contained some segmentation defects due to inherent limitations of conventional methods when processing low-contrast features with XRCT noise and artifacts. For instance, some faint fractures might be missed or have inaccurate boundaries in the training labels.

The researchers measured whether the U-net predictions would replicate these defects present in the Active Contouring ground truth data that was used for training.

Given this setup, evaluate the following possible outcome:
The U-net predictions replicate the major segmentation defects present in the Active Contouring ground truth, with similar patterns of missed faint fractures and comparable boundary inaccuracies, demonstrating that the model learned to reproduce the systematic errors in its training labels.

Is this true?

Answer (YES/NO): NO